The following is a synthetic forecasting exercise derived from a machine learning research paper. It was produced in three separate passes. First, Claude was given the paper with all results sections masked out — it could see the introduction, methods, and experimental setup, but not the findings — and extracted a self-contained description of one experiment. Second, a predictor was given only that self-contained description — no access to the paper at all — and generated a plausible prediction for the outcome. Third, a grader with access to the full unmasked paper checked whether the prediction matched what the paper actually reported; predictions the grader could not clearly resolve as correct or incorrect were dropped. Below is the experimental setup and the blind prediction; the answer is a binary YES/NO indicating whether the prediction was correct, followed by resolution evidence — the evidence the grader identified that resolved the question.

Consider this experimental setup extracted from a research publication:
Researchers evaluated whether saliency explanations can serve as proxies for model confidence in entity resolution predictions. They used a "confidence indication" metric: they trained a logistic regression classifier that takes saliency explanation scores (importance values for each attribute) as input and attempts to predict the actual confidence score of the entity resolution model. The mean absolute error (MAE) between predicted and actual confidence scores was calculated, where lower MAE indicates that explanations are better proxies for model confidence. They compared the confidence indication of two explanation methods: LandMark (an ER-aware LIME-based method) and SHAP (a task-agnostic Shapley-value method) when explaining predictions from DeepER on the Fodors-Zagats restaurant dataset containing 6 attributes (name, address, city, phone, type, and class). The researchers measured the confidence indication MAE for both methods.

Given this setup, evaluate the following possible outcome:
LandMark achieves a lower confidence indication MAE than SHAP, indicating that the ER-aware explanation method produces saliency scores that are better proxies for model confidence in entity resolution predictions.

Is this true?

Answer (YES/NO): YES